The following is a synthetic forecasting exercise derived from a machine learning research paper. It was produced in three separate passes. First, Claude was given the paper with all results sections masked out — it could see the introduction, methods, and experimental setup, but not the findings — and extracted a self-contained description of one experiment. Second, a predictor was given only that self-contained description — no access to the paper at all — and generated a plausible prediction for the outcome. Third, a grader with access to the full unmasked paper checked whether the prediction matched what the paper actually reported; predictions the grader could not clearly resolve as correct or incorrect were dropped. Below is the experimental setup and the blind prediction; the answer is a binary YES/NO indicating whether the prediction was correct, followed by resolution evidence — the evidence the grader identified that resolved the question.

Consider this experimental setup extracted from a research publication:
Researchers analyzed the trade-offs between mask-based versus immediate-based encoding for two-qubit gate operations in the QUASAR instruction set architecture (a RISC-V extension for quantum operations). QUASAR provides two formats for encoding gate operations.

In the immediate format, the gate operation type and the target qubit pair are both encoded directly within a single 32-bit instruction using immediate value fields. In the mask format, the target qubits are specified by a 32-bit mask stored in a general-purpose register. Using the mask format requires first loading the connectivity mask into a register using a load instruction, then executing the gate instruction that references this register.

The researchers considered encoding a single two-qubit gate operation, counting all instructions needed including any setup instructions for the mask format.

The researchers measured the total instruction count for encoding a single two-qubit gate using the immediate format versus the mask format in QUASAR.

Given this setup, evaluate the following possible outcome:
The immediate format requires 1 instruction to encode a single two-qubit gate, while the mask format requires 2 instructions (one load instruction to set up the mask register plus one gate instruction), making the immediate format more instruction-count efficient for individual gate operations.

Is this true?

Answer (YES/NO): NO